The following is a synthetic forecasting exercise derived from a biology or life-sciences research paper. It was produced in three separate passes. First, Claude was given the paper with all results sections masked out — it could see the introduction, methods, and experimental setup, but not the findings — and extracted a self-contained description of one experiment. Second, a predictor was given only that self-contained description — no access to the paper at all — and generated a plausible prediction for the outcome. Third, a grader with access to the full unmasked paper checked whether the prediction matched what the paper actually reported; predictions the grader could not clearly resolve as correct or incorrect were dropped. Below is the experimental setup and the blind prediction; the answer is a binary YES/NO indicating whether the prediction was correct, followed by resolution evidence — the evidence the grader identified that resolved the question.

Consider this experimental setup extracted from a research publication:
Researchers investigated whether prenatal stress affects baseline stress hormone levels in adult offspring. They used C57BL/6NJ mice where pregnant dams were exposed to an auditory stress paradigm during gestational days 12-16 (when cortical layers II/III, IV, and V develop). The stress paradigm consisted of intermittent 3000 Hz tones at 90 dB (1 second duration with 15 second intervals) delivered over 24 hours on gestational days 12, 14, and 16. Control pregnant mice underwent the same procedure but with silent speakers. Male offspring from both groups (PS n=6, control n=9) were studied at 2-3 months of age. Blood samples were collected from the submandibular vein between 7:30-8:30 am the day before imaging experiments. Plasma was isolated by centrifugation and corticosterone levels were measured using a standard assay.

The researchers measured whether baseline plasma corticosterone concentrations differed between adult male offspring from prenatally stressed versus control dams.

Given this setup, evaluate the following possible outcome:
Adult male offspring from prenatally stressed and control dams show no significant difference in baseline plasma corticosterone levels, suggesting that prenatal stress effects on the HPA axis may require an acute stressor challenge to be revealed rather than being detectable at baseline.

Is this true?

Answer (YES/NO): NO